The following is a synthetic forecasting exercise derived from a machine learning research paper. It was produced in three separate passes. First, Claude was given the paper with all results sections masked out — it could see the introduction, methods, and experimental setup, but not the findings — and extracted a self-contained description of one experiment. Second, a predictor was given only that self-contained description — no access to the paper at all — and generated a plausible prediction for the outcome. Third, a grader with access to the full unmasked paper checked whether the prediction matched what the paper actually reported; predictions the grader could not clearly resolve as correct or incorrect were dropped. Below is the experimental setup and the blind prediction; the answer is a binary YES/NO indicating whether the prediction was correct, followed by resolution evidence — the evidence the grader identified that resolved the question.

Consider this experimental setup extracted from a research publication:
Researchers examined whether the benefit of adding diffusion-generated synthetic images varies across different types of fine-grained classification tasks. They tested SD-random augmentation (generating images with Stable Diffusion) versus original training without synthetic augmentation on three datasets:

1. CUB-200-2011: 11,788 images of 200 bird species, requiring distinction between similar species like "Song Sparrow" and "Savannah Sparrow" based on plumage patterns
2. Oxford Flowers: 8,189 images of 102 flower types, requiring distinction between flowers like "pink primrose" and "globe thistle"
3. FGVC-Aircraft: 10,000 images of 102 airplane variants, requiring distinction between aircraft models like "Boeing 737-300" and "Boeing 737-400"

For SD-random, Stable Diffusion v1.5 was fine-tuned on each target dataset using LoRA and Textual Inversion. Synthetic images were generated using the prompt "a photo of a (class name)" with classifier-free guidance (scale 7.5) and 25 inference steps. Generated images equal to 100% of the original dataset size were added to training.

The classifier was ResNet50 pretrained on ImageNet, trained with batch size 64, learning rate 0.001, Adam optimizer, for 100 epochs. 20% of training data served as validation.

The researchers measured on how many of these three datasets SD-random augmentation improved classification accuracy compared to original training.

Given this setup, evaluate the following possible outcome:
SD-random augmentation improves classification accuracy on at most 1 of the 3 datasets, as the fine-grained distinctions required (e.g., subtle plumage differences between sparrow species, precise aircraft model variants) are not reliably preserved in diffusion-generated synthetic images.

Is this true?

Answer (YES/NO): YES